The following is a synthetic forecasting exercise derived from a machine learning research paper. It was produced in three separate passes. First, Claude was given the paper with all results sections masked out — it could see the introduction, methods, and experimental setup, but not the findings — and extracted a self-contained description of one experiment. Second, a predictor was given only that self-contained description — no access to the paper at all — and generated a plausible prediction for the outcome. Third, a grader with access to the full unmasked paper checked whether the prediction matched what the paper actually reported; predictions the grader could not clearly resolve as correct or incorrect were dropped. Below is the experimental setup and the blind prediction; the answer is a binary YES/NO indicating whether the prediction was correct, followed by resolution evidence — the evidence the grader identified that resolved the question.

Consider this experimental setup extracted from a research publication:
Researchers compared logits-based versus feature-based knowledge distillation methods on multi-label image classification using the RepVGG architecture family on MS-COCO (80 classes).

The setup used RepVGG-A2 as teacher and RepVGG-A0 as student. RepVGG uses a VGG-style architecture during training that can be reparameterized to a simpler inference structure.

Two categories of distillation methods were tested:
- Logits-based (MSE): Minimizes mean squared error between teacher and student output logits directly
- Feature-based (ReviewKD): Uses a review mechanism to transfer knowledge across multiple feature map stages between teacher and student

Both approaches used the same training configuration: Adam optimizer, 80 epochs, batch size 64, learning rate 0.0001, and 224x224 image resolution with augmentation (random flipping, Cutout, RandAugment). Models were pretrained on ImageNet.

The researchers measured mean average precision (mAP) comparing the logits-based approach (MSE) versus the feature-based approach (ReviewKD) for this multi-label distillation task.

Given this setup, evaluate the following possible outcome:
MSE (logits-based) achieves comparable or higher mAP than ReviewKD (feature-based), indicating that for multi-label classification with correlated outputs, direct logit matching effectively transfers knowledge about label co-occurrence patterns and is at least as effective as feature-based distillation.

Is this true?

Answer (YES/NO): YES